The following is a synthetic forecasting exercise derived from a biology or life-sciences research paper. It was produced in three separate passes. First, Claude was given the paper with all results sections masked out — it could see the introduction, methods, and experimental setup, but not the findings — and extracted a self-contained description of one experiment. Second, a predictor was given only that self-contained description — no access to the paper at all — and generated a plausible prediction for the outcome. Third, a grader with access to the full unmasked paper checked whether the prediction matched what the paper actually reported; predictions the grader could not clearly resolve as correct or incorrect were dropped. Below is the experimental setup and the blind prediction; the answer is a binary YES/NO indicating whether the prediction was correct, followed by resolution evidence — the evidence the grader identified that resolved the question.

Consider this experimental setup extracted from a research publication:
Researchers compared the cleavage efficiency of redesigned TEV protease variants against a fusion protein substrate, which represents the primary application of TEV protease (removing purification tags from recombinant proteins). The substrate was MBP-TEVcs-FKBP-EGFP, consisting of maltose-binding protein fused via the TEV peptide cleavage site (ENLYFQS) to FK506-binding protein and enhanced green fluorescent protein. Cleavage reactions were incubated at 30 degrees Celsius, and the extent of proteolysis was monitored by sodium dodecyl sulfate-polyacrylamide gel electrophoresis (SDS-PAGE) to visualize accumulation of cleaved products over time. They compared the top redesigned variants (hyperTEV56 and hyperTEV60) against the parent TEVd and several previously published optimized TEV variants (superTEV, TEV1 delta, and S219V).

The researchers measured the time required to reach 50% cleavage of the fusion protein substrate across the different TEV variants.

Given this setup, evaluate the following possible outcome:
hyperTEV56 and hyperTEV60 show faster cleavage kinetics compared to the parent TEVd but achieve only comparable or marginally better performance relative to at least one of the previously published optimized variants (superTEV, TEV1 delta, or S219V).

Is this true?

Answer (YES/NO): NO